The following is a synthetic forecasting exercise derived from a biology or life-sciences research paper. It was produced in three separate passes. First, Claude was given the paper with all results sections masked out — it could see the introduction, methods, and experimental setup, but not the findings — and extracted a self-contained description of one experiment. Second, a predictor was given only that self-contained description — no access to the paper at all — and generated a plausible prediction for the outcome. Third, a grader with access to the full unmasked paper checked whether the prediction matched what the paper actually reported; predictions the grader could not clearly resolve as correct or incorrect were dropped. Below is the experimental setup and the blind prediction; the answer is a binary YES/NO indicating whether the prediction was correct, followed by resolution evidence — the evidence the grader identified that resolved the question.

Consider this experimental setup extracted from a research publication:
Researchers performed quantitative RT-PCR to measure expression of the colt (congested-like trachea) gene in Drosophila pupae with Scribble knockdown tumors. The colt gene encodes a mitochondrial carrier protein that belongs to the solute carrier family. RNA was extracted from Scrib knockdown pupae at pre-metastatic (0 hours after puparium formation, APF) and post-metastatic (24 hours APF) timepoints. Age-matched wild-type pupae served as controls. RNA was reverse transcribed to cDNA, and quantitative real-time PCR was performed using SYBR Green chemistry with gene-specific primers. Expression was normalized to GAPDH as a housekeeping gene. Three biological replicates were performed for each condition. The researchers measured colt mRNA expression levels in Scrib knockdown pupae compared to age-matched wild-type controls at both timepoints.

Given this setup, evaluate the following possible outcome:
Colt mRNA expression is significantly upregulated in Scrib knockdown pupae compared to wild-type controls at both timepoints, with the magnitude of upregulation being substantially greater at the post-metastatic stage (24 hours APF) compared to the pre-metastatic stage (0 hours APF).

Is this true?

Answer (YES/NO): NO